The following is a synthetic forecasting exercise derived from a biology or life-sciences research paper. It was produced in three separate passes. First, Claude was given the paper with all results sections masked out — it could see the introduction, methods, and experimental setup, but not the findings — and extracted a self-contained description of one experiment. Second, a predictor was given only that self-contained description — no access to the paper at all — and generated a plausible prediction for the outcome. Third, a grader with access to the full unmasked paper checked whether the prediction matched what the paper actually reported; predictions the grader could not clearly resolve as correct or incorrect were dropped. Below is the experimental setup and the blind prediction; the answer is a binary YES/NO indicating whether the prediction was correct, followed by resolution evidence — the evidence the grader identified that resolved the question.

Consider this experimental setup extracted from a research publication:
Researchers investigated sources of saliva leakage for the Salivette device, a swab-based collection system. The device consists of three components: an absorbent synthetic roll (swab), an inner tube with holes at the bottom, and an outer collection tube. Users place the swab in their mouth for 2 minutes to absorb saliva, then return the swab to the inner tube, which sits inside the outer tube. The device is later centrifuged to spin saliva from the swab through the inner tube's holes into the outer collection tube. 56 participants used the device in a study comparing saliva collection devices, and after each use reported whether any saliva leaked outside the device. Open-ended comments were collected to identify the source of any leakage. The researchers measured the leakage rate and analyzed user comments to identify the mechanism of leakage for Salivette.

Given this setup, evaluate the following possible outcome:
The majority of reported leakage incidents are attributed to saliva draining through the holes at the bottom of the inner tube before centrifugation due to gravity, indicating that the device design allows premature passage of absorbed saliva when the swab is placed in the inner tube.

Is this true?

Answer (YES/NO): NO